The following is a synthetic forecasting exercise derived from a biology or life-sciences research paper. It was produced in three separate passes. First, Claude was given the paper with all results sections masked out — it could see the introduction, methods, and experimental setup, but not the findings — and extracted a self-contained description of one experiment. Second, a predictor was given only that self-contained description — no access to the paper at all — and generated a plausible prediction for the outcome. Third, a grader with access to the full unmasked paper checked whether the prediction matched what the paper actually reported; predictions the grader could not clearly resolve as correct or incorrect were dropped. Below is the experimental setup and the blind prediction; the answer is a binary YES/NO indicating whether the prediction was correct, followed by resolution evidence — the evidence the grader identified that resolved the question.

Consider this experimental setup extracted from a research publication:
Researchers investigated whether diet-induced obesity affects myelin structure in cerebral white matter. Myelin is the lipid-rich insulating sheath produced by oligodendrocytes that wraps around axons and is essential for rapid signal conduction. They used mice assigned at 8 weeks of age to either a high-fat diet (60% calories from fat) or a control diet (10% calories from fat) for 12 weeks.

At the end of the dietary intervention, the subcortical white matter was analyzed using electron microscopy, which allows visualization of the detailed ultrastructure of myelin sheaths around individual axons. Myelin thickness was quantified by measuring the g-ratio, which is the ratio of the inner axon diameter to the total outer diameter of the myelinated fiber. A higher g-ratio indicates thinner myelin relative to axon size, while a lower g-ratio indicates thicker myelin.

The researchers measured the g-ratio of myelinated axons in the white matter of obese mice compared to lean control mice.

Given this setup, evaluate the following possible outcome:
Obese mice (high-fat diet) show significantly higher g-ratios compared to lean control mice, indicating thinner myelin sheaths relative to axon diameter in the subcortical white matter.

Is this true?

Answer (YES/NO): YES